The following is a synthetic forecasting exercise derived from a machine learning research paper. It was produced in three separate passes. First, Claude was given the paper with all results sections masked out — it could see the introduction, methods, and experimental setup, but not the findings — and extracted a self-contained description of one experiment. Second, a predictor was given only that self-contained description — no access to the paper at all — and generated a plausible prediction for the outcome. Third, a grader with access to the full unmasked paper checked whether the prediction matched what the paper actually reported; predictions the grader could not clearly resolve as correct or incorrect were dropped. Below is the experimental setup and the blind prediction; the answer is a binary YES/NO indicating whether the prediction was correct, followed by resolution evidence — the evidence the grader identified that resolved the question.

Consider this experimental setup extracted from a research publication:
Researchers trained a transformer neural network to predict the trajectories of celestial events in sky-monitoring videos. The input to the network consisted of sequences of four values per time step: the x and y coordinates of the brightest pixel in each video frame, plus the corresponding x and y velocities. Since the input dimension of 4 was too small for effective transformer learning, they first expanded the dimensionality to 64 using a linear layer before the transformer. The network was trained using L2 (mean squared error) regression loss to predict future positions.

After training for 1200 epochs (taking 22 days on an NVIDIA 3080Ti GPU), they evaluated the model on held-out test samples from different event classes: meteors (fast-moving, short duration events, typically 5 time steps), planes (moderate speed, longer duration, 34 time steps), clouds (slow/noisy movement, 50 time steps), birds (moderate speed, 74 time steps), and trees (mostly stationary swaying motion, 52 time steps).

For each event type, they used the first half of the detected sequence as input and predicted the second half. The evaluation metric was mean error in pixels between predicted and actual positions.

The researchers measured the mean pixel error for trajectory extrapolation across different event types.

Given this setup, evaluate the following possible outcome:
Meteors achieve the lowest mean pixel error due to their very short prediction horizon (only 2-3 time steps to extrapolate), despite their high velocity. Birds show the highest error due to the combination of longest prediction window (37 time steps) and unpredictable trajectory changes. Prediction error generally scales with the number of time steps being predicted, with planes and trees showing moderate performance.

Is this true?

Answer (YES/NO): NO